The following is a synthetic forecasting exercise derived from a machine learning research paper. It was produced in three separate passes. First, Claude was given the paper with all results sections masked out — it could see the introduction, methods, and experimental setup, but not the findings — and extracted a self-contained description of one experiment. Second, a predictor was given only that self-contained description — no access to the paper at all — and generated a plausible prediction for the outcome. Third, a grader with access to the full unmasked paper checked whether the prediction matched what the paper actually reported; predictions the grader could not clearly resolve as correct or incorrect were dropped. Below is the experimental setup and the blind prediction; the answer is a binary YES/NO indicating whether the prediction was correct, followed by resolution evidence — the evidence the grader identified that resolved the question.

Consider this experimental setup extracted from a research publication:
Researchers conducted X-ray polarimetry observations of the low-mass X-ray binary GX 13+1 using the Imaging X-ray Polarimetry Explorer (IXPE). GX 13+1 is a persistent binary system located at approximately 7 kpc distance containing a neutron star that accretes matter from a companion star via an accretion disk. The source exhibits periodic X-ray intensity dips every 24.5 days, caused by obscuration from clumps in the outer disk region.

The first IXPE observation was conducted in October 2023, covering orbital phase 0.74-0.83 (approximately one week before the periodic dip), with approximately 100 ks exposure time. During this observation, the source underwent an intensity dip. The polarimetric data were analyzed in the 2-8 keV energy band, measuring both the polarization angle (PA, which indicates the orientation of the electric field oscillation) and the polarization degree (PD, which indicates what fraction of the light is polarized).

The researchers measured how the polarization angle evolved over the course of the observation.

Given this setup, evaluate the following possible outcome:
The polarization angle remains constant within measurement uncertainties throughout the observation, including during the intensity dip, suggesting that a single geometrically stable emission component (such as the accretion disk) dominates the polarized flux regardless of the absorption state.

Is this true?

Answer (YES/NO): NO